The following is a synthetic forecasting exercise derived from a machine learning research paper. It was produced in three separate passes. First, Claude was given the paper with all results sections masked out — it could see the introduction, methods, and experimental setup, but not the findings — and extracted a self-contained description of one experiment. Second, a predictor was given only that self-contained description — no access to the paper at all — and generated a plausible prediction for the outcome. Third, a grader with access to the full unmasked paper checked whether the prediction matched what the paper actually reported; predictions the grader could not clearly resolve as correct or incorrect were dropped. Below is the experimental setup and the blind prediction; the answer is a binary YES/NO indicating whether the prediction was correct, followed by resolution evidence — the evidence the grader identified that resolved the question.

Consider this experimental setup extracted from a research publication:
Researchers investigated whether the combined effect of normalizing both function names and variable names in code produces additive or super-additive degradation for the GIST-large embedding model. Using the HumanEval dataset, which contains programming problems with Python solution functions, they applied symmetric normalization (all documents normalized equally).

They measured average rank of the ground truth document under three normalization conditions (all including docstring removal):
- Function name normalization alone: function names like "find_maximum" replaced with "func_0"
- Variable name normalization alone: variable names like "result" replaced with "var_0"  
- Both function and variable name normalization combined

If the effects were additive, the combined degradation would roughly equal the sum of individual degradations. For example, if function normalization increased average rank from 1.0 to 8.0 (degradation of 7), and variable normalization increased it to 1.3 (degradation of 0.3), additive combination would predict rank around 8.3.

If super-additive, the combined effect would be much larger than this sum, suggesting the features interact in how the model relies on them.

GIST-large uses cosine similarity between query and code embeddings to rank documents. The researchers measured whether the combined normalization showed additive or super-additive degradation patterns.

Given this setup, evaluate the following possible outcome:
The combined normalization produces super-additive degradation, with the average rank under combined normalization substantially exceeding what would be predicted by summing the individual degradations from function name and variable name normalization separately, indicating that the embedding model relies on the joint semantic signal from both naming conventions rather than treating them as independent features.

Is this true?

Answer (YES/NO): YES